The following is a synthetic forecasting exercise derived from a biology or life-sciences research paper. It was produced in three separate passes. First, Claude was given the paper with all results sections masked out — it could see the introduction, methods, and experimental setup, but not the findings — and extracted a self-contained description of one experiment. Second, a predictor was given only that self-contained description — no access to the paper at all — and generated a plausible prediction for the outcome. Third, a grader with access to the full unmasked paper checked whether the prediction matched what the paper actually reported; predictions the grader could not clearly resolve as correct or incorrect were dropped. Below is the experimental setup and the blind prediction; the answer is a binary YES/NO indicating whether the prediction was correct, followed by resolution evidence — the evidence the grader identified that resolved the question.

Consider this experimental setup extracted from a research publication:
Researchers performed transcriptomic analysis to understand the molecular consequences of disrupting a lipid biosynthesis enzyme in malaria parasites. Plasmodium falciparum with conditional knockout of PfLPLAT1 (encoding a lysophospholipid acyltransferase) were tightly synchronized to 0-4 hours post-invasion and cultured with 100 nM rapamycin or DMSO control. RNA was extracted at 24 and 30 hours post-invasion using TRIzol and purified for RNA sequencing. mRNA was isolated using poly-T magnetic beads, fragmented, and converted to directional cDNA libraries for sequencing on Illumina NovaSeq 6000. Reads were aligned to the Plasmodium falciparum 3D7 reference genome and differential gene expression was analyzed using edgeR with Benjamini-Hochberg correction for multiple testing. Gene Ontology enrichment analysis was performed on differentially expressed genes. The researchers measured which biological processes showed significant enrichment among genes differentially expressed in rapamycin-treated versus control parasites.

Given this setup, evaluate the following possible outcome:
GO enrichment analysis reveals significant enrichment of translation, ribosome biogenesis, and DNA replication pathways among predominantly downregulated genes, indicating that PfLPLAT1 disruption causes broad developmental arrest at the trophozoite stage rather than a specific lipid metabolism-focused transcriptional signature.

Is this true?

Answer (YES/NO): NO